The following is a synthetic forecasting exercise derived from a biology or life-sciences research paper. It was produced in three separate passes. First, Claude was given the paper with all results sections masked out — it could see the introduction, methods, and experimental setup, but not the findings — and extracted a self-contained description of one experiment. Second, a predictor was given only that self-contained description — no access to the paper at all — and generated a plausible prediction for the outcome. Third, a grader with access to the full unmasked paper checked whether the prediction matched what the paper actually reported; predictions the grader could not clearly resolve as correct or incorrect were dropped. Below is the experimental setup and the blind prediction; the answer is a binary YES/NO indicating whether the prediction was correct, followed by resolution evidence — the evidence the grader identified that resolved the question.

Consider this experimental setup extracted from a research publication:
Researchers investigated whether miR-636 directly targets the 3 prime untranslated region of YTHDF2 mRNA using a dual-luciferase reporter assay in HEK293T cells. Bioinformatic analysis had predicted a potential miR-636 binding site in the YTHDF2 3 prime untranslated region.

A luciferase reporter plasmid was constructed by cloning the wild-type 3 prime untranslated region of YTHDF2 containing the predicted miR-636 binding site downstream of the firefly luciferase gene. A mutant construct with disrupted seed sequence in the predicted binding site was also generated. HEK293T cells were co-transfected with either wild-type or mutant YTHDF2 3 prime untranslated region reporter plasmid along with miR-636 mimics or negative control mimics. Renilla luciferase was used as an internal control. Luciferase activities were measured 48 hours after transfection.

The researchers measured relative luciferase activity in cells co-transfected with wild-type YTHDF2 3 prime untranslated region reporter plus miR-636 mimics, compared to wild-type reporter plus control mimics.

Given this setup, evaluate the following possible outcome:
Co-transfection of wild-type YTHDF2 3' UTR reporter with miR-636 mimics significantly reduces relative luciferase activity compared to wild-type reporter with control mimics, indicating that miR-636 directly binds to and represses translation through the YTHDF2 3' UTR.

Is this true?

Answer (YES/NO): YES